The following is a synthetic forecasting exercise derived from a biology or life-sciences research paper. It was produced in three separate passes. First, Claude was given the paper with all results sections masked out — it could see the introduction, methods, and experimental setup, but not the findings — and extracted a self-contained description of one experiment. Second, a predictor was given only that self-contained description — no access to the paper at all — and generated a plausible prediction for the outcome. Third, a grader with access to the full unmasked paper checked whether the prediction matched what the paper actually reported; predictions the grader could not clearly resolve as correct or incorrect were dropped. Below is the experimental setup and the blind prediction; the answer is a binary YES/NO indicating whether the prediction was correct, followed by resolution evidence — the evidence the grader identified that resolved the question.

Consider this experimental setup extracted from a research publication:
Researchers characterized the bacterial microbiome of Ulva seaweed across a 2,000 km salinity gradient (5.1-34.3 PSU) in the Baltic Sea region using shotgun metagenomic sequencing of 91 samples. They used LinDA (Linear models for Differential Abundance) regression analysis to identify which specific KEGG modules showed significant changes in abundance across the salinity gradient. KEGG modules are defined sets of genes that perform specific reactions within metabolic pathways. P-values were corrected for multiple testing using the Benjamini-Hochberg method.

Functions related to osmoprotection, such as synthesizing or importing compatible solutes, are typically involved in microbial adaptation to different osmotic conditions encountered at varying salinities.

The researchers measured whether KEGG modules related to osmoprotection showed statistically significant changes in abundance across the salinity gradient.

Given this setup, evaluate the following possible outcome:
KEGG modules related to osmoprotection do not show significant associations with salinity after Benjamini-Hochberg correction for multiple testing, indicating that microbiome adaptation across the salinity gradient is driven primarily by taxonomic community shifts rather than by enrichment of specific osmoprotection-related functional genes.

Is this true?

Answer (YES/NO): NO